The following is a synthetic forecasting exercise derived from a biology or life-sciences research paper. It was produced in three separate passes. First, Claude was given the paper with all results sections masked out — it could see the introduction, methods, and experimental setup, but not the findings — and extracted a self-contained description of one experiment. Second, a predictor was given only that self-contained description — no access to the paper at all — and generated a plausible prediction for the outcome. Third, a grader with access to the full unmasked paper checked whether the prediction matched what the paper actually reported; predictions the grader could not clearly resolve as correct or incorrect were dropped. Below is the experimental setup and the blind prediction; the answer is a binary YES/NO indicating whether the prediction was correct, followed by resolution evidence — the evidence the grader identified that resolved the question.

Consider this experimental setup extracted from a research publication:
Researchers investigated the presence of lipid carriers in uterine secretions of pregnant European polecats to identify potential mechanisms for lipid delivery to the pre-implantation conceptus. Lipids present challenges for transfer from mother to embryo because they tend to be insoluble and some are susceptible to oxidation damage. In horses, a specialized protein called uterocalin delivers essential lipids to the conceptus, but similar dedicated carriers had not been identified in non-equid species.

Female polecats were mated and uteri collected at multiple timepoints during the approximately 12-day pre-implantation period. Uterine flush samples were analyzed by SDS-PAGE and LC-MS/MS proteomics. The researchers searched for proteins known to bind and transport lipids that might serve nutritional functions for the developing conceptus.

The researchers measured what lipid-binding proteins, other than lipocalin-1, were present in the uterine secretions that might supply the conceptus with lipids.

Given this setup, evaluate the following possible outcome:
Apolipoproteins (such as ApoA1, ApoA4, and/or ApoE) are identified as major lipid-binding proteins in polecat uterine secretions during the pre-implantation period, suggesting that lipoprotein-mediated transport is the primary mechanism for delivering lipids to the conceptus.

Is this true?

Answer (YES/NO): NO